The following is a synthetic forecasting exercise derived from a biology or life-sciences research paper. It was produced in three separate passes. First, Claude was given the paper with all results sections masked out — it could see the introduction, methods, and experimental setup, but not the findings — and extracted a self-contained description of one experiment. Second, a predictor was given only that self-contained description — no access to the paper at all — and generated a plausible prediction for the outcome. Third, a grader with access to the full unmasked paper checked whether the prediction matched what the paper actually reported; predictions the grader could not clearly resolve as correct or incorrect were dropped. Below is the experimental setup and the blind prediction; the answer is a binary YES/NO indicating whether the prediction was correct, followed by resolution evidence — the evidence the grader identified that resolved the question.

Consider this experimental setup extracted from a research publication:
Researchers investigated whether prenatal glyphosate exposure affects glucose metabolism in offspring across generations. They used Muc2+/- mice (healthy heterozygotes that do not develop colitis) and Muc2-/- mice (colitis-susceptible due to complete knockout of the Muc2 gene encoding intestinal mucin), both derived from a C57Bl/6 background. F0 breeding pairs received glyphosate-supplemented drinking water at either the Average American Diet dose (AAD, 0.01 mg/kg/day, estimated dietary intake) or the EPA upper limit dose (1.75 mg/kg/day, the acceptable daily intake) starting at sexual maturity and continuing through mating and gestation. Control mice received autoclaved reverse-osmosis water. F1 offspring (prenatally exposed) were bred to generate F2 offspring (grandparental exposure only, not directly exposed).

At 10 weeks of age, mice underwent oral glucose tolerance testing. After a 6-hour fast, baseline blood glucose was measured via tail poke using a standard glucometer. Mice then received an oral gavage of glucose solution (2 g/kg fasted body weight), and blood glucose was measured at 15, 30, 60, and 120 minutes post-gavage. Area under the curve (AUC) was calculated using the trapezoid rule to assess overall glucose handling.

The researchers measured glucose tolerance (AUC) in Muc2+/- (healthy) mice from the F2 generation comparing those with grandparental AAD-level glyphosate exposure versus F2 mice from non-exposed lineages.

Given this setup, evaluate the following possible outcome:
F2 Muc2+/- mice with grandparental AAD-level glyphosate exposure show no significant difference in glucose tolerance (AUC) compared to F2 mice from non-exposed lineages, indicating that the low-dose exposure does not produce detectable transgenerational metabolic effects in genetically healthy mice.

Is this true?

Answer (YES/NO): YES